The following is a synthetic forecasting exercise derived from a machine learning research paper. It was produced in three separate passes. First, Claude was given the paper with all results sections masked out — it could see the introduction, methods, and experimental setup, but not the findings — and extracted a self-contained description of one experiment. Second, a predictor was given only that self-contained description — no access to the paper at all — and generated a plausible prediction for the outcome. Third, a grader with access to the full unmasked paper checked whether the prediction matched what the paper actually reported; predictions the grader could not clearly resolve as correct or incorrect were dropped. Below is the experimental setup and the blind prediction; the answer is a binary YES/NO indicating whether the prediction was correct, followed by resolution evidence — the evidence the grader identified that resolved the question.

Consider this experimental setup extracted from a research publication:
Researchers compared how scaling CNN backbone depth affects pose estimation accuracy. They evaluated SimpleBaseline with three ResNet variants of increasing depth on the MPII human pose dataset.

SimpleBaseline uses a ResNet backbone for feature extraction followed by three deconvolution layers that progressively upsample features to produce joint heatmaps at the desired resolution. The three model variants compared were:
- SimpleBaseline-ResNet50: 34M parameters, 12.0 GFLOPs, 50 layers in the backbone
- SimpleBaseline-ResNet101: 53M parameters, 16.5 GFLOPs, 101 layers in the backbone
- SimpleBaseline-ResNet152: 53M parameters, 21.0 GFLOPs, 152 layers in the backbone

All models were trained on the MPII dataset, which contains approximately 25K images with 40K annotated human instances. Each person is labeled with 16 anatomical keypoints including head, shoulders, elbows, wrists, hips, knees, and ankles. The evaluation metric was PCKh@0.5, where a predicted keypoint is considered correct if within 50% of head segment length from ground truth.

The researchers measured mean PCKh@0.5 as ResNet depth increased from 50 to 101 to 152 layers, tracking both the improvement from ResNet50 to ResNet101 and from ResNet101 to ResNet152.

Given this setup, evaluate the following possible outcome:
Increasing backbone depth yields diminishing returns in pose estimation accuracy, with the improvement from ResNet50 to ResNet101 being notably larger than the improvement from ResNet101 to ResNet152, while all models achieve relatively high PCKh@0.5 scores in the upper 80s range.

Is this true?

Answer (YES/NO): NO